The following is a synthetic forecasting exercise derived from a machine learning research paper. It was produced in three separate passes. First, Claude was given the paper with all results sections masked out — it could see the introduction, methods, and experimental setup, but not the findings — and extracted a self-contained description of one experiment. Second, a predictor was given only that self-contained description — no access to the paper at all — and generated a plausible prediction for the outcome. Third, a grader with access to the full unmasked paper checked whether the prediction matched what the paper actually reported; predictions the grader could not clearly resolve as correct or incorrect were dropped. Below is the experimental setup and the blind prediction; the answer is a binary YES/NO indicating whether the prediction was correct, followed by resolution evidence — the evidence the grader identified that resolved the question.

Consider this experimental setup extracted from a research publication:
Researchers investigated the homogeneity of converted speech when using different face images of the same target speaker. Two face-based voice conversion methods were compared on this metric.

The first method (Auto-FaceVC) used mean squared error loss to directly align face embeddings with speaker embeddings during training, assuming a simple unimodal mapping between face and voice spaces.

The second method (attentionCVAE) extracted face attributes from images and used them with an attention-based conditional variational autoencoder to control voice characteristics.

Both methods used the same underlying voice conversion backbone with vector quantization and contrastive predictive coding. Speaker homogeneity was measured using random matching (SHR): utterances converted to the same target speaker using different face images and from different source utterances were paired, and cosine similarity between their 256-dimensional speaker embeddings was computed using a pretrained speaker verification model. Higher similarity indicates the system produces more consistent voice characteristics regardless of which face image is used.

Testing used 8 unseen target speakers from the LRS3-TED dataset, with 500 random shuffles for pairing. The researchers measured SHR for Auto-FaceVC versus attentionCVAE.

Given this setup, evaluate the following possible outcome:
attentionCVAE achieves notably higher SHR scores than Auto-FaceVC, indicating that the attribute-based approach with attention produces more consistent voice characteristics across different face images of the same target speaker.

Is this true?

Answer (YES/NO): NO